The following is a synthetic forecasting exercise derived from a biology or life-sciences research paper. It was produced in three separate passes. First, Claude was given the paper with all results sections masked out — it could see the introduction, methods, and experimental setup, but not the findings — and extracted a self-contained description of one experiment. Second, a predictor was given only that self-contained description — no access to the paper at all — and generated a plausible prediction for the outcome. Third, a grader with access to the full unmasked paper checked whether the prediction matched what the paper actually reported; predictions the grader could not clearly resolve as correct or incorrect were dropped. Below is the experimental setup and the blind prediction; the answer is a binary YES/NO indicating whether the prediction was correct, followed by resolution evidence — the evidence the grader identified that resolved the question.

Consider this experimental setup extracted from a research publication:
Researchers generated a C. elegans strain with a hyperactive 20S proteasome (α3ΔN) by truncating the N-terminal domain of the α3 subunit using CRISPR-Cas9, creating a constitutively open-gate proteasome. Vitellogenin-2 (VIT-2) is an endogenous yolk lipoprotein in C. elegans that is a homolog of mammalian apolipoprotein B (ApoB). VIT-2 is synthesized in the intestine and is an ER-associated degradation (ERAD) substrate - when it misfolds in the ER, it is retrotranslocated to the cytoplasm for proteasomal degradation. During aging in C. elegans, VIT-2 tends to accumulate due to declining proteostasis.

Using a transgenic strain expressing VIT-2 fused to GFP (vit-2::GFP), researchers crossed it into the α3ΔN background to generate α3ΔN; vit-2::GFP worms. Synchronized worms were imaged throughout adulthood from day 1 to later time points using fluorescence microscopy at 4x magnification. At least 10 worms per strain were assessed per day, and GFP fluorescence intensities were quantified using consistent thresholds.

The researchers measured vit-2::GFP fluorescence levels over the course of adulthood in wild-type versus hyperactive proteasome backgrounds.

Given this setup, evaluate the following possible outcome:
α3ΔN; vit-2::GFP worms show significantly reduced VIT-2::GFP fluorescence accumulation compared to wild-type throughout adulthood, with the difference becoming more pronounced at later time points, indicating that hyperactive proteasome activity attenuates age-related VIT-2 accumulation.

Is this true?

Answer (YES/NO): NO